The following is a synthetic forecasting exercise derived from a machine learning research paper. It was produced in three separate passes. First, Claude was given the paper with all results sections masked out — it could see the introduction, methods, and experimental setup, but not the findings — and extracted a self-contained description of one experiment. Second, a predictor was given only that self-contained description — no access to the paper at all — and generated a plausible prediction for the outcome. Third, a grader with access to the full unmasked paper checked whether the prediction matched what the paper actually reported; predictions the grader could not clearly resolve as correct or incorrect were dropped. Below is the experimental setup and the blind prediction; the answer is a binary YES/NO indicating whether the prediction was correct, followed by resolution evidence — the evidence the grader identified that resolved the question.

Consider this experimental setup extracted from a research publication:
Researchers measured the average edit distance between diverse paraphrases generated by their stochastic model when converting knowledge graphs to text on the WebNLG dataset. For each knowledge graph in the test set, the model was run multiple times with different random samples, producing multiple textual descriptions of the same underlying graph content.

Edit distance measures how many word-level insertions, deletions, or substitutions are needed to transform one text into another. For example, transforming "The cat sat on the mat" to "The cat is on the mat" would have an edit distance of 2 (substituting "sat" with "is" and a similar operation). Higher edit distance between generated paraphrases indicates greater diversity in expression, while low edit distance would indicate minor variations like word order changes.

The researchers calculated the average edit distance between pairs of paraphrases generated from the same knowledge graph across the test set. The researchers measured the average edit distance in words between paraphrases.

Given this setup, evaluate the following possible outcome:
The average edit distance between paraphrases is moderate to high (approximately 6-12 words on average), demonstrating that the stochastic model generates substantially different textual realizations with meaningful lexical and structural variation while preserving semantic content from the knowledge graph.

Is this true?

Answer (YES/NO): YES